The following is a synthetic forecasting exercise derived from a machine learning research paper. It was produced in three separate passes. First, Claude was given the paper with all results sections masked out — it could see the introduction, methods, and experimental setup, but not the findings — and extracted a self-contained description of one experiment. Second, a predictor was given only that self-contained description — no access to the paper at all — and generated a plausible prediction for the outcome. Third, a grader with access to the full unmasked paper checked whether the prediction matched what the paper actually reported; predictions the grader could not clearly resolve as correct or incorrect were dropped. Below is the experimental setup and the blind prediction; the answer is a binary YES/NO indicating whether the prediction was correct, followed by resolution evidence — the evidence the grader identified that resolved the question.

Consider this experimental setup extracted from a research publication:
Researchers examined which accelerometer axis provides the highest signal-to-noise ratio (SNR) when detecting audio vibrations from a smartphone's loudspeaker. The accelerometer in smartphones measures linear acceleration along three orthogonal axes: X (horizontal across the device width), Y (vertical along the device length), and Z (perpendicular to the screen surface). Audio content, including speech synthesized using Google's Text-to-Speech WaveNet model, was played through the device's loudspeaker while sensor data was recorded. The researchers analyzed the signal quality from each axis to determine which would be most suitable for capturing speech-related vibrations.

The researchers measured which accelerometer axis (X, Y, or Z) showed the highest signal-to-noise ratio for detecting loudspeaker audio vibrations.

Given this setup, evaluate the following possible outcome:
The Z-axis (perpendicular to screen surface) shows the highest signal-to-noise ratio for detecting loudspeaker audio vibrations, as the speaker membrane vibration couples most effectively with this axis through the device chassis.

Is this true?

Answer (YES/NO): YES